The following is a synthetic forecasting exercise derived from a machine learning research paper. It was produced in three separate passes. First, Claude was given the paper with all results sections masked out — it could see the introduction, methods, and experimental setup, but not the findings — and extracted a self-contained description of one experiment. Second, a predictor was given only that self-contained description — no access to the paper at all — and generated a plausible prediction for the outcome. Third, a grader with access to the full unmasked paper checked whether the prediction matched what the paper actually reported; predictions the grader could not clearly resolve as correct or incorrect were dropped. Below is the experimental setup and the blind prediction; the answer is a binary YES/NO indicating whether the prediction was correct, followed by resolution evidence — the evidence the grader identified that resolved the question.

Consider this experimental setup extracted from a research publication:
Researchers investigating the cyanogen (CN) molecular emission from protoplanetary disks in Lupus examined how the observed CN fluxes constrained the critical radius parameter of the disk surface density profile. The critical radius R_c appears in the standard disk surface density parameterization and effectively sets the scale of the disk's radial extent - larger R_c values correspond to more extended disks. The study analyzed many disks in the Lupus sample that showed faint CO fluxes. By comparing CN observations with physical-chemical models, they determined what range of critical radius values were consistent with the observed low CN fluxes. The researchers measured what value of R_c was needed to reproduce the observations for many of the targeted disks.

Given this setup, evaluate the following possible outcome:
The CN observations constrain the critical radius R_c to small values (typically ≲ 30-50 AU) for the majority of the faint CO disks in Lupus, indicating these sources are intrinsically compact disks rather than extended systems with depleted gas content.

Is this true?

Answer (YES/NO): NO